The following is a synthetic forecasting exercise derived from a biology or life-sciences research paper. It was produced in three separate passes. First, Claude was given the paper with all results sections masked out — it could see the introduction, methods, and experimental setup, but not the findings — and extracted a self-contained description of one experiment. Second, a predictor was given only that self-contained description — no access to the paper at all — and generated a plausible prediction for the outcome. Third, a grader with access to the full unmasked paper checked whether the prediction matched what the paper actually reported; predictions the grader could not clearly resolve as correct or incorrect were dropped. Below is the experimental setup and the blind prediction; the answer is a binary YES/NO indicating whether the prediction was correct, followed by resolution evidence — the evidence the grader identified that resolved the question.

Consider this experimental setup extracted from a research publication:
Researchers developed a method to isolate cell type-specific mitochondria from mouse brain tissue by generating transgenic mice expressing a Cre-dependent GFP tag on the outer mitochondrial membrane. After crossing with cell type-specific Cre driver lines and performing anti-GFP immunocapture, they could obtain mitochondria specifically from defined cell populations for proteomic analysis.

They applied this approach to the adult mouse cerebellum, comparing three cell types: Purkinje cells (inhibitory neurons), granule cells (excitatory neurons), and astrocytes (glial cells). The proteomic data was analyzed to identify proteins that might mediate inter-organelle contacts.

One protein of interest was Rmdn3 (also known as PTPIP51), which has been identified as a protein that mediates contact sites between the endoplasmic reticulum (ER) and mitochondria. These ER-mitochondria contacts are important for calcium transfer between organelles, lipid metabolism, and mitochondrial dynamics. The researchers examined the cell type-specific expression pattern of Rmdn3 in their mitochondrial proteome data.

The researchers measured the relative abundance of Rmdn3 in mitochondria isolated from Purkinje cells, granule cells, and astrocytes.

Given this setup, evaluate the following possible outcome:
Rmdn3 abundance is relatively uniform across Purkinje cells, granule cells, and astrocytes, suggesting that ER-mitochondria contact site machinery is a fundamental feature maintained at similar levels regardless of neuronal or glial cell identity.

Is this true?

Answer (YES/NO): NO